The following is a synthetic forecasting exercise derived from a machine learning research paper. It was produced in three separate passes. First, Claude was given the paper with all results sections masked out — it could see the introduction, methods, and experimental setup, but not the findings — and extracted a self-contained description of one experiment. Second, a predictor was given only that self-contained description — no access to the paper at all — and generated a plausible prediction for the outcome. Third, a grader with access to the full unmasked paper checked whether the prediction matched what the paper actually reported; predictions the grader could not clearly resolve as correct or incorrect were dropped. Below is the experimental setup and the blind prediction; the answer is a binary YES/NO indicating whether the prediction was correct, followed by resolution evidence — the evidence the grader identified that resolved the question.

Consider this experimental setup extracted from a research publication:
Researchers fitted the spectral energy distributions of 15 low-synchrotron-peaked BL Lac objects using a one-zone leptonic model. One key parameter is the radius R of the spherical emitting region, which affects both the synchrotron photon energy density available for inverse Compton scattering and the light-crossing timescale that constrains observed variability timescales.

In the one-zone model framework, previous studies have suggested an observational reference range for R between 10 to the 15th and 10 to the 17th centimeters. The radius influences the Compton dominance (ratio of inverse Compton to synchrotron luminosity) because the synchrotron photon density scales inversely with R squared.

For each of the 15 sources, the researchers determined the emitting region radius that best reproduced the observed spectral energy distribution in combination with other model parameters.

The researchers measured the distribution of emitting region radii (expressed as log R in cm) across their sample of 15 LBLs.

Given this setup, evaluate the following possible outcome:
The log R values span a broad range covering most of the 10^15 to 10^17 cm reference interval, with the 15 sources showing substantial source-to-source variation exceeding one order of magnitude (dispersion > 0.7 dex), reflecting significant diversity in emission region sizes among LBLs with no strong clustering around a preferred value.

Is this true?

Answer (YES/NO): NO